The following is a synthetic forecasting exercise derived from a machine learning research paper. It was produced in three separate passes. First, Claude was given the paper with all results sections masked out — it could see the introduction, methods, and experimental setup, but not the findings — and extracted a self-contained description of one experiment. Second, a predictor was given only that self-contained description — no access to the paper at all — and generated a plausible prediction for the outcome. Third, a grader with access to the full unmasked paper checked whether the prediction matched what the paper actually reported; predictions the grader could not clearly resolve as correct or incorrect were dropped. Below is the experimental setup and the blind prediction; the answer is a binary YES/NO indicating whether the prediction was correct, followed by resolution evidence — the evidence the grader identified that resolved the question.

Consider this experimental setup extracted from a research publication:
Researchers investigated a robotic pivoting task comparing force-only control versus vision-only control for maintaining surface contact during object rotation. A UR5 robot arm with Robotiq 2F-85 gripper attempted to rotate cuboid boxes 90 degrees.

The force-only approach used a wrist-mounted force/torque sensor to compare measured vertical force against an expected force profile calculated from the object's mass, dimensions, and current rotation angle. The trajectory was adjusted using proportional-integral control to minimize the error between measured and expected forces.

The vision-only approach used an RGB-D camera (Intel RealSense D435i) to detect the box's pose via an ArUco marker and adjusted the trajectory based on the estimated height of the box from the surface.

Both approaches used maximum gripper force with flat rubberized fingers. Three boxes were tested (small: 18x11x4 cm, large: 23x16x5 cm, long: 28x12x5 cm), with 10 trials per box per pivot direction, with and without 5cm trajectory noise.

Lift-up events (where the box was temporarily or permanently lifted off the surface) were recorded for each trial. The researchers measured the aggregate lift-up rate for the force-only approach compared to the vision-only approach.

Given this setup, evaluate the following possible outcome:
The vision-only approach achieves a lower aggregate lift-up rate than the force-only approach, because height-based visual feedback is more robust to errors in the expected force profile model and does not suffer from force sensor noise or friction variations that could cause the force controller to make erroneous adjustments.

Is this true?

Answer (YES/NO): NO